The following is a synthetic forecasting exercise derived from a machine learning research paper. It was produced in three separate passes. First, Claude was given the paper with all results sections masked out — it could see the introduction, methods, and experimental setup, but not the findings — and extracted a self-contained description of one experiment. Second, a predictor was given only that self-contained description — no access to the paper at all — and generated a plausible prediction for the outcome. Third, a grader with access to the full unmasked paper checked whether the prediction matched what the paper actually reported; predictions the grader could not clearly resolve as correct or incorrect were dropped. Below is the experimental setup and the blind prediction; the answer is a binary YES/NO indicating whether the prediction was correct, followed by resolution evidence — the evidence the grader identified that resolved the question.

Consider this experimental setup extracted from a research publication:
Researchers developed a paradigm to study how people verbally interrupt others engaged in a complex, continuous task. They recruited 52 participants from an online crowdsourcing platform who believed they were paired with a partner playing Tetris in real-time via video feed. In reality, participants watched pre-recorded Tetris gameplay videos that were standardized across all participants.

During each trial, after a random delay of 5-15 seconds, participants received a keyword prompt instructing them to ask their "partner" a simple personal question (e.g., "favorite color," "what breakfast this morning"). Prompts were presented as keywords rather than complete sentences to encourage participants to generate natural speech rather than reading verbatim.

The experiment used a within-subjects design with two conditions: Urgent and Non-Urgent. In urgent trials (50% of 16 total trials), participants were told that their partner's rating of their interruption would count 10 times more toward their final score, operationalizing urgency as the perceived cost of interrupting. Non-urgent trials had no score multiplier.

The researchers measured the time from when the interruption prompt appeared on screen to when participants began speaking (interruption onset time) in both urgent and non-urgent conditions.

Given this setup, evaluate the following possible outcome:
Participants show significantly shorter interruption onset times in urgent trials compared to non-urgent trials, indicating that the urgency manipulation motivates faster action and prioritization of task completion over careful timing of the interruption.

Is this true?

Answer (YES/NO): YES